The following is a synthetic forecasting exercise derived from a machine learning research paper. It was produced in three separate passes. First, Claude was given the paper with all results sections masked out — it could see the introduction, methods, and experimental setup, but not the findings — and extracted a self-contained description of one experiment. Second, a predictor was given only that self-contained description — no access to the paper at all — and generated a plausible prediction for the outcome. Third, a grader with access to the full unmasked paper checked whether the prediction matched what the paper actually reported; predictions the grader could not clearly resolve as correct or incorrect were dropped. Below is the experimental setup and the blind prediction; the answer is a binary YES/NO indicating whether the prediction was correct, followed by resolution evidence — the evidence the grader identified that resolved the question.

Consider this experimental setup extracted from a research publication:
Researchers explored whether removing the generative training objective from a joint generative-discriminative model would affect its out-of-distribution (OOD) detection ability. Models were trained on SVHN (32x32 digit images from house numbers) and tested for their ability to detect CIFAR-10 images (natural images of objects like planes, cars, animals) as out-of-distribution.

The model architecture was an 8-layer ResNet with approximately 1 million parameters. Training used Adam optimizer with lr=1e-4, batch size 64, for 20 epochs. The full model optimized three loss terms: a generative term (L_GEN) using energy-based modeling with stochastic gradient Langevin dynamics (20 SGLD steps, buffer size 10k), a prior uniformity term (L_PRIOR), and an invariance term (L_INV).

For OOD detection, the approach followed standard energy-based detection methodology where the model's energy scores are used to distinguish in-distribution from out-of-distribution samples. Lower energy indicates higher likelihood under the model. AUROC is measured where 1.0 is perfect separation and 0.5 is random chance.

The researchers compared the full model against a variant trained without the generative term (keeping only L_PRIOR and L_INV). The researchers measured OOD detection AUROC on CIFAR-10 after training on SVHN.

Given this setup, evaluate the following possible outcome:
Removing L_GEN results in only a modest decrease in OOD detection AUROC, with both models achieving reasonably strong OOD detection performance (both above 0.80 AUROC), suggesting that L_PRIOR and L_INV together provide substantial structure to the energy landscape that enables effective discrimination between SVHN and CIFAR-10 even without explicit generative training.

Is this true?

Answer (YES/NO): NO